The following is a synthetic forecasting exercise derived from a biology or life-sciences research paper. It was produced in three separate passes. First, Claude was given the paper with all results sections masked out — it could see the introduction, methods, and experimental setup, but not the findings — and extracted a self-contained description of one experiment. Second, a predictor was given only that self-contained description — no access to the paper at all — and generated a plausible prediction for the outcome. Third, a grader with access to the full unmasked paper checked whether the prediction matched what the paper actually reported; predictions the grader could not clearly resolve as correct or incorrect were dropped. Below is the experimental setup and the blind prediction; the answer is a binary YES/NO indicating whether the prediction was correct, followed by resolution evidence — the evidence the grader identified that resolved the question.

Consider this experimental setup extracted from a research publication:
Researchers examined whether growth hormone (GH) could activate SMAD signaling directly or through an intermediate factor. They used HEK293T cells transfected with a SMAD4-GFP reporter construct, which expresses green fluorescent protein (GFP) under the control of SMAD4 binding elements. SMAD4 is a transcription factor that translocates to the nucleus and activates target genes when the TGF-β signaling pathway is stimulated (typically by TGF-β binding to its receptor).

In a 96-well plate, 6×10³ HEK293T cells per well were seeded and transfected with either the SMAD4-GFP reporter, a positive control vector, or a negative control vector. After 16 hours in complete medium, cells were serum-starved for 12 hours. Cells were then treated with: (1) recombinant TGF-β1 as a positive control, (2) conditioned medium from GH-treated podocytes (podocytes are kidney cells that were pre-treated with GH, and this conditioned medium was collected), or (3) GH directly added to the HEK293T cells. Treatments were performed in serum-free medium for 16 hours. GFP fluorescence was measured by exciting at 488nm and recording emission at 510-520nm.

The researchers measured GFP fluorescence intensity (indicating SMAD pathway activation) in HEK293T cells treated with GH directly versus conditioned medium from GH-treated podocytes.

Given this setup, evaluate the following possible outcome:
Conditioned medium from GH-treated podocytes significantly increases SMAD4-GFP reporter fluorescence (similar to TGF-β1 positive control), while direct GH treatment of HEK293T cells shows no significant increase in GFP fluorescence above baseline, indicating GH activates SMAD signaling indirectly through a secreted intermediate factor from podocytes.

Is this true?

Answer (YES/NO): NO